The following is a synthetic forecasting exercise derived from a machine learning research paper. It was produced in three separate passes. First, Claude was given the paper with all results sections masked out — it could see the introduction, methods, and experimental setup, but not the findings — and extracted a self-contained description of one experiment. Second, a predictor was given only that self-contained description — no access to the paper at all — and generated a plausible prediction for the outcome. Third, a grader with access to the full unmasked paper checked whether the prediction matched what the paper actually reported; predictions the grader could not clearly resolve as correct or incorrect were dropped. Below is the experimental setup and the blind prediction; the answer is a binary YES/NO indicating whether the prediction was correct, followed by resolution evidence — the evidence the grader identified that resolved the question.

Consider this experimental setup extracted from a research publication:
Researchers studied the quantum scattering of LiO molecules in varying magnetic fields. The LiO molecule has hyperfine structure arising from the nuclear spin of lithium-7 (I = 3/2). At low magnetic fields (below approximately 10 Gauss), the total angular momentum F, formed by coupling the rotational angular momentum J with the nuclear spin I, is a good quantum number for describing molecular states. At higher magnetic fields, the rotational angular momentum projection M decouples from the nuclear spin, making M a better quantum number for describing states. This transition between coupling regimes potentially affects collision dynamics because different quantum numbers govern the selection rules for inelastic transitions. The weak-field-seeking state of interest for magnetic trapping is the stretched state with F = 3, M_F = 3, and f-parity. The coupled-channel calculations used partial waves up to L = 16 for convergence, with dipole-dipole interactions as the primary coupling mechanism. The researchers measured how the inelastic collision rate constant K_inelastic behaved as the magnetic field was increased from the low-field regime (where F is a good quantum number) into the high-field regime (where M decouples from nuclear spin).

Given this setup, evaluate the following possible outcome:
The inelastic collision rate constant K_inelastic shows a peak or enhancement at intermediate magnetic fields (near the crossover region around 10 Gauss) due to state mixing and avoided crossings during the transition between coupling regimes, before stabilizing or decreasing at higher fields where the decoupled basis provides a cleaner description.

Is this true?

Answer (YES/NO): NO